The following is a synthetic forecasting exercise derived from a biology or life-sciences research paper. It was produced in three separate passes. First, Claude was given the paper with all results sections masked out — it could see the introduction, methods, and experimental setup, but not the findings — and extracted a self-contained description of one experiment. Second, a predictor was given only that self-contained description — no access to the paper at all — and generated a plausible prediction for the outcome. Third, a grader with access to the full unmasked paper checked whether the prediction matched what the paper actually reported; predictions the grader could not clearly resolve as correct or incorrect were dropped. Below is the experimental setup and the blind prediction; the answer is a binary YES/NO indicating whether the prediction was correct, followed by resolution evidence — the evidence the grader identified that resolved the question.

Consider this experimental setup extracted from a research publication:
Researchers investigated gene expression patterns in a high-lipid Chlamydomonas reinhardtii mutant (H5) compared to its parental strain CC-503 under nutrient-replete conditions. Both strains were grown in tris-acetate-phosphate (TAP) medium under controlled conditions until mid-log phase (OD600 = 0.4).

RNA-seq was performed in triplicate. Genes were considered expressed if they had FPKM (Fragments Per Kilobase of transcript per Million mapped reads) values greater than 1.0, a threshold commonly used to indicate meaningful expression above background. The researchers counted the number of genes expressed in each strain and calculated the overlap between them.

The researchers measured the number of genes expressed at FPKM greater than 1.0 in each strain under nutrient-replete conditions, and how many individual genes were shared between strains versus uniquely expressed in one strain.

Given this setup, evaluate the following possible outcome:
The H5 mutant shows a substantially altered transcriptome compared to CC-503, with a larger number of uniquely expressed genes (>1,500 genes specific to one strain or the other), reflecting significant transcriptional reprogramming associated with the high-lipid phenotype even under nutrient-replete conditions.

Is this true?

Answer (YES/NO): NO